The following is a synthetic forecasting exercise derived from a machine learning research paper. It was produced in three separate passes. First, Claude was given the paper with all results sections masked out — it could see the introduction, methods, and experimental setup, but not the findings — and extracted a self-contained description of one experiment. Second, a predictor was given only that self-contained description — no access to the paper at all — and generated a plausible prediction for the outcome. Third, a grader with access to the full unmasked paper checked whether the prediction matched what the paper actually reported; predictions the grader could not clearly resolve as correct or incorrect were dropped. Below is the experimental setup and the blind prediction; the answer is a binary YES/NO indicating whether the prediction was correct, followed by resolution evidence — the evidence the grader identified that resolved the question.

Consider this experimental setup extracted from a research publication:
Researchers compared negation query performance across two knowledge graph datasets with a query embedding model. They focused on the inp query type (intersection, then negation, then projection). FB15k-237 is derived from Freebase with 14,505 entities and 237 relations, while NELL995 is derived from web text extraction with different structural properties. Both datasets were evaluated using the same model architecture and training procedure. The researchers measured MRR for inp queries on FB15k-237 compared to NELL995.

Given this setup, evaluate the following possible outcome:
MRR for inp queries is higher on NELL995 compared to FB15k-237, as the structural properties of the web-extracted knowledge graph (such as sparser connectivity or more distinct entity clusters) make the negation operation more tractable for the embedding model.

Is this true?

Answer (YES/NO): YES